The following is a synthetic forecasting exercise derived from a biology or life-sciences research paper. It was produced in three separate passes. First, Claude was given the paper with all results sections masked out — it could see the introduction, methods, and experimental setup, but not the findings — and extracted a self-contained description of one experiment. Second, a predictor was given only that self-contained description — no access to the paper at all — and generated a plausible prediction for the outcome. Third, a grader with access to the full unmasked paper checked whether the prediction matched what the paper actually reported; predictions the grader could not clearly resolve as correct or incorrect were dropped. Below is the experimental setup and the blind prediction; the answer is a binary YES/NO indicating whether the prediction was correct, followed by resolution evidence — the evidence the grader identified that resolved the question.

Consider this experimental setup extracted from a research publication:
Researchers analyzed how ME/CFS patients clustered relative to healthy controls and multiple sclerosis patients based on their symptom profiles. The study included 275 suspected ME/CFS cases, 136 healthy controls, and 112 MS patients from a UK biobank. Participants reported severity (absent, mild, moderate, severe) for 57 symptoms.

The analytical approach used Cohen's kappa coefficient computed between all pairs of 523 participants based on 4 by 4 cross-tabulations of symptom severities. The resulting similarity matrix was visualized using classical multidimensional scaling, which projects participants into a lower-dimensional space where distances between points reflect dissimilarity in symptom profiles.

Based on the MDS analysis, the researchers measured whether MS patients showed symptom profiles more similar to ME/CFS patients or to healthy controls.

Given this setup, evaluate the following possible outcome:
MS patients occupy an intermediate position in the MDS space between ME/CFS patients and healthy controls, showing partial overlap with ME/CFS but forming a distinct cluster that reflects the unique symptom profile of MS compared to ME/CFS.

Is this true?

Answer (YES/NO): NO